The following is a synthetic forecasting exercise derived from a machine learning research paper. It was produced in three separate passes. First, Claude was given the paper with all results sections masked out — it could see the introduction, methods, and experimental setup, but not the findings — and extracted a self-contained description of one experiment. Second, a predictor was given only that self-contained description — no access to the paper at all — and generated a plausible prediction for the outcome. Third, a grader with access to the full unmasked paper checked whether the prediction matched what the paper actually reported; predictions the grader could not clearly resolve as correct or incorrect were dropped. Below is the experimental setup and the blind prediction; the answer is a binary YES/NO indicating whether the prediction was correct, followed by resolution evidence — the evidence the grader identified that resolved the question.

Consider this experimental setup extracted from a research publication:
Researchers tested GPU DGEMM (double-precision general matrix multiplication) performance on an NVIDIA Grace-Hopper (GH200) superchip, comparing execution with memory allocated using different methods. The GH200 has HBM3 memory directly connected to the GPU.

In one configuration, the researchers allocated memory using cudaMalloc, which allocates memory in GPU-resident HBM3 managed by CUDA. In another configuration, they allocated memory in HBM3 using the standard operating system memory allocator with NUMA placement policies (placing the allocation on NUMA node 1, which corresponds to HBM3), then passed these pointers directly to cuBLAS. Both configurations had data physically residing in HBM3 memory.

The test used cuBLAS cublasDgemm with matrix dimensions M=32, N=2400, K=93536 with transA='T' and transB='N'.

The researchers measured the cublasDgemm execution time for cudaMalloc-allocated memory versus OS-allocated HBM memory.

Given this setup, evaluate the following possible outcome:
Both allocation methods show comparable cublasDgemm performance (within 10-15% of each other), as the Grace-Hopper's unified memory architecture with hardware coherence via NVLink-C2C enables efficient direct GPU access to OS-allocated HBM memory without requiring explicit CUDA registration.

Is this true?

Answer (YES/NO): NO